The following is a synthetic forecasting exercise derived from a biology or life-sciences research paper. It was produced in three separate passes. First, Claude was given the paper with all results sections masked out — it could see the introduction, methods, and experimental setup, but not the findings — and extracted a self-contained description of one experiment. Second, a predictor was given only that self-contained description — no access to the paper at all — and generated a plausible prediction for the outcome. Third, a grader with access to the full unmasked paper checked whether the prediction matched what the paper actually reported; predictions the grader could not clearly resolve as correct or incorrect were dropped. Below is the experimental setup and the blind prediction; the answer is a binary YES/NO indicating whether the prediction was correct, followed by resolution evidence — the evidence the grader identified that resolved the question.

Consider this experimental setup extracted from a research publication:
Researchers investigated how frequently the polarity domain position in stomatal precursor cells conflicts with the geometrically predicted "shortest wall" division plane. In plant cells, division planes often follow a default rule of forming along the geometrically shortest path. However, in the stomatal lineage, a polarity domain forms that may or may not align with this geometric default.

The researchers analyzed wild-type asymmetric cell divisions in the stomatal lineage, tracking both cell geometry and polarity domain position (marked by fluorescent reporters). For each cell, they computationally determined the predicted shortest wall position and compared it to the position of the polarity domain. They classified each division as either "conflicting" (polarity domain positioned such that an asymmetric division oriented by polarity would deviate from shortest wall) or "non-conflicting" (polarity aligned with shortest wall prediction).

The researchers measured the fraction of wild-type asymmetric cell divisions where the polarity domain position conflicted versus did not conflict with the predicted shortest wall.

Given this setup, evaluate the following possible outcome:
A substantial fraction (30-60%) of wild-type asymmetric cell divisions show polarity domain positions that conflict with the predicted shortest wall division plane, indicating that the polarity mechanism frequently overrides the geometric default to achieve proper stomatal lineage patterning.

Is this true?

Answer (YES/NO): NO